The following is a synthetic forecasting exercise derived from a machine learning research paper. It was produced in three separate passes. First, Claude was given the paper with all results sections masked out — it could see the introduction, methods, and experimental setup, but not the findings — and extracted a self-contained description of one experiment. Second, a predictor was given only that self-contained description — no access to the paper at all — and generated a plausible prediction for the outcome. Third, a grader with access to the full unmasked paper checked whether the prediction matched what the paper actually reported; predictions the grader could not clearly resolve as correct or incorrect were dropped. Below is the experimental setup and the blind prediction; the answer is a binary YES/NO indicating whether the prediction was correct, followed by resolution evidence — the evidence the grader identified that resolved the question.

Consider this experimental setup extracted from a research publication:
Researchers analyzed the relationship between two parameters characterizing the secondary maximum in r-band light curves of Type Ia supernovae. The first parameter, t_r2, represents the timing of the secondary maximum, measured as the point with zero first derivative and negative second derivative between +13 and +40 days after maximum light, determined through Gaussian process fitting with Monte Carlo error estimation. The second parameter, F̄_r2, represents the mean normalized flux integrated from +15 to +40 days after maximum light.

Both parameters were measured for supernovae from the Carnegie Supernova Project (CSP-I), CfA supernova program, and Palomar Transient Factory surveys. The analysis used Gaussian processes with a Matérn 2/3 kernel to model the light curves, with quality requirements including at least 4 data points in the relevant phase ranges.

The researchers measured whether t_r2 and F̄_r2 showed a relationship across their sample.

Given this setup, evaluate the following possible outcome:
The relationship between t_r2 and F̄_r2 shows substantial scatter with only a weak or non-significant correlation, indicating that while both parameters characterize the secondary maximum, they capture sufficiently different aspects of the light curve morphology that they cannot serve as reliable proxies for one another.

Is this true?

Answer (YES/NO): NO